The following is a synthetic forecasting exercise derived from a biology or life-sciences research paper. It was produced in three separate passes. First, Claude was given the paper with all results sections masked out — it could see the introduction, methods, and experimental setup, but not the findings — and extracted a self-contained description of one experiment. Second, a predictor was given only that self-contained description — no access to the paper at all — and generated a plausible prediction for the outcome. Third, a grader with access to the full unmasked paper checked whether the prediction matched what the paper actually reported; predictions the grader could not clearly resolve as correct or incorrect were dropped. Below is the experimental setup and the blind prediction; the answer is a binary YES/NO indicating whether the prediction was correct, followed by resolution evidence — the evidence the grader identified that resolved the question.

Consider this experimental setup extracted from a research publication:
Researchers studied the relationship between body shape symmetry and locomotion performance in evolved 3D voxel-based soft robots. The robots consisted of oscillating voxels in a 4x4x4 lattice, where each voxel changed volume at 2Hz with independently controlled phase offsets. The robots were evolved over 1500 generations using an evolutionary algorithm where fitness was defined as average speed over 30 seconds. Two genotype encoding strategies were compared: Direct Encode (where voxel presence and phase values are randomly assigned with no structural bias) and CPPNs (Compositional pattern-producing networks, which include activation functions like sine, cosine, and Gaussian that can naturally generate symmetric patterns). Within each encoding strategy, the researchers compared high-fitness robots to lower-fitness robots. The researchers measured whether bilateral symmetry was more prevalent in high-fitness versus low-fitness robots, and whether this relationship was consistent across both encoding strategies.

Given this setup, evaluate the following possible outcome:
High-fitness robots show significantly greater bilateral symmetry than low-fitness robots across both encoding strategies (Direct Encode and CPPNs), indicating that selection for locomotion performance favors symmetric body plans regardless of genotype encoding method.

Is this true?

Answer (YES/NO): YES